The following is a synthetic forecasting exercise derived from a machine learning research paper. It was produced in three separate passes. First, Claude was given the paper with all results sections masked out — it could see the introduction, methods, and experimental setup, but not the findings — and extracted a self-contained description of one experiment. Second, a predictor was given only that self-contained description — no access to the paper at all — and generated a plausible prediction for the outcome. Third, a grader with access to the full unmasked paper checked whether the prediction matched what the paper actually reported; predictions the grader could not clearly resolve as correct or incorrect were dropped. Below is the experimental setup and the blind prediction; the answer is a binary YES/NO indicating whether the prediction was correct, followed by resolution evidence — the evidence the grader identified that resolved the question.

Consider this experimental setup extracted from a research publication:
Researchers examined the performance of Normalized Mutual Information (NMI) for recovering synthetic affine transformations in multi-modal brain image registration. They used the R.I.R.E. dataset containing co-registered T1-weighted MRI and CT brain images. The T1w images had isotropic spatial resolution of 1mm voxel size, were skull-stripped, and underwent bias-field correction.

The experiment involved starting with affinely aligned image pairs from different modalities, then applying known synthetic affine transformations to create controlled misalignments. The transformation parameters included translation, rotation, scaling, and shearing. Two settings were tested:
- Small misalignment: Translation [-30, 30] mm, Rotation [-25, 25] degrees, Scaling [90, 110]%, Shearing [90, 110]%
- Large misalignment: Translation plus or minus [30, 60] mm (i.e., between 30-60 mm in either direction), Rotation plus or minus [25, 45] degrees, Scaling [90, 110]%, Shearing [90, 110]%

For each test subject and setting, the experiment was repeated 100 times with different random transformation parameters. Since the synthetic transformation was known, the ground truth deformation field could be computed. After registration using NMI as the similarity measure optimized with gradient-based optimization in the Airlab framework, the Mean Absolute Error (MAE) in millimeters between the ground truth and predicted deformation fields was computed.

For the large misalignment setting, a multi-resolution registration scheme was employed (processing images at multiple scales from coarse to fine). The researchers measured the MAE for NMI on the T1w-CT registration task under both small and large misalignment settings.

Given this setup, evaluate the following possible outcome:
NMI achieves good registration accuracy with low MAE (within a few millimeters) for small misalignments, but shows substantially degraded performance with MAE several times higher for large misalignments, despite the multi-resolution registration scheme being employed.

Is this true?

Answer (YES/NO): YES